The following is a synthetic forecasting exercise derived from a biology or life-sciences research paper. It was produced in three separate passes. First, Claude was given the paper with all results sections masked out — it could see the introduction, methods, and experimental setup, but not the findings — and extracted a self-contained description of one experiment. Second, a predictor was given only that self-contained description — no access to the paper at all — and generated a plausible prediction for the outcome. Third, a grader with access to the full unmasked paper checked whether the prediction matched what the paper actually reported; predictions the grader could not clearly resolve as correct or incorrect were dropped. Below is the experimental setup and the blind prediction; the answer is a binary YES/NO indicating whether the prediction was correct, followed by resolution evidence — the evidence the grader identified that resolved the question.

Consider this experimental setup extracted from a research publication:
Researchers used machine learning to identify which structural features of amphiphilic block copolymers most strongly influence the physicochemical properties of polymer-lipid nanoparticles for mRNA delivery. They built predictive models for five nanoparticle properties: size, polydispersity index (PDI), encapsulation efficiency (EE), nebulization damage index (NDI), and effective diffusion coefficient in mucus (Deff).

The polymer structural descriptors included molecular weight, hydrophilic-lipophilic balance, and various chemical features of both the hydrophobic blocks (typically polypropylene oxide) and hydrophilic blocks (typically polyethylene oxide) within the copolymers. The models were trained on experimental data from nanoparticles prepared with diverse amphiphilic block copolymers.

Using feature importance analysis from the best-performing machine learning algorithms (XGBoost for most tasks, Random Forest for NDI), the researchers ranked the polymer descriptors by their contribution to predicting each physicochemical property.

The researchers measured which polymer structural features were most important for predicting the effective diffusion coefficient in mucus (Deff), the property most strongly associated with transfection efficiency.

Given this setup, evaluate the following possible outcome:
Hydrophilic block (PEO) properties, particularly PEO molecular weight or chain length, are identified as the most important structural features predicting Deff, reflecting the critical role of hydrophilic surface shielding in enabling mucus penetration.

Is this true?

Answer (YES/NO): NO